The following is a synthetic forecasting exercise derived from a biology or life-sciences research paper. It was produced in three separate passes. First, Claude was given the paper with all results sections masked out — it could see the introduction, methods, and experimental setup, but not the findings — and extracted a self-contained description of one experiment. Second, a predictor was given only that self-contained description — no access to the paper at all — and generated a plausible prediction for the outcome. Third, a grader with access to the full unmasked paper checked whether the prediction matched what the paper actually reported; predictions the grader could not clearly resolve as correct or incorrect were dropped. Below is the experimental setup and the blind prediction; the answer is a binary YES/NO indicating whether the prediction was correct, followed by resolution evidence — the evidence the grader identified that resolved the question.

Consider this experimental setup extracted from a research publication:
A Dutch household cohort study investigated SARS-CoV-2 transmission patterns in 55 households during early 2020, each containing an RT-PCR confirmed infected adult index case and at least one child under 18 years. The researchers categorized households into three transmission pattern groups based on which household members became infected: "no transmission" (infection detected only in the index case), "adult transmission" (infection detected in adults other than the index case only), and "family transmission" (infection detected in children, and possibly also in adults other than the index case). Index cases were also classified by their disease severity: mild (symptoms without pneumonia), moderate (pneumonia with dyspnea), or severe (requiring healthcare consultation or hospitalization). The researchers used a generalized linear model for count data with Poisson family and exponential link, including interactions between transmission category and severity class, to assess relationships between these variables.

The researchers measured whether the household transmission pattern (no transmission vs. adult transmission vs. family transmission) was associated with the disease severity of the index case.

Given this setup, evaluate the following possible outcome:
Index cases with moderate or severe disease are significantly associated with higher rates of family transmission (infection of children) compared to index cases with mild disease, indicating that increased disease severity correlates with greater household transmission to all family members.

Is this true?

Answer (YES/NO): NO